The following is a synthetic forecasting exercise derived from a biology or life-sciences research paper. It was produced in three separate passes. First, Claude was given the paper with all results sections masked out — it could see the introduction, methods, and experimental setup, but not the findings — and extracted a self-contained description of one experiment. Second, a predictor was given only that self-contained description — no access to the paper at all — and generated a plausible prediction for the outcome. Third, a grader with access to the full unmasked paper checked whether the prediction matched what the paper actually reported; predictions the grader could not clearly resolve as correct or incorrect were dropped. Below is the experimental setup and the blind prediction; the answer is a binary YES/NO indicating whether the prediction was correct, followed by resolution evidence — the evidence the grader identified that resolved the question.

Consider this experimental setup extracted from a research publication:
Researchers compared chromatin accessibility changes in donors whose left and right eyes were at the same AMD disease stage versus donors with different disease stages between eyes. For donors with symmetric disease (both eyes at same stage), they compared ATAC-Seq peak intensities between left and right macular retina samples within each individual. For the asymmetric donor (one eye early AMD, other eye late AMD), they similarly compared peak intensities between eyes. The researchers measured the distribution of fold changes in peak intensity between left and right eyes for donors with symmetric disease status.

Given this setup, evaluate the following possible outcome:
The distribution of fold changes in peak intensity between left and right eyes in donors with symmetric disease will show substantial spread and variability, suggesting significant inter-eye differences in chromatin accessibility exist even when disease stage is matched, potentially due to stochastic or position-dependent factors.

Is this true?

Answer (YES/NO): NO